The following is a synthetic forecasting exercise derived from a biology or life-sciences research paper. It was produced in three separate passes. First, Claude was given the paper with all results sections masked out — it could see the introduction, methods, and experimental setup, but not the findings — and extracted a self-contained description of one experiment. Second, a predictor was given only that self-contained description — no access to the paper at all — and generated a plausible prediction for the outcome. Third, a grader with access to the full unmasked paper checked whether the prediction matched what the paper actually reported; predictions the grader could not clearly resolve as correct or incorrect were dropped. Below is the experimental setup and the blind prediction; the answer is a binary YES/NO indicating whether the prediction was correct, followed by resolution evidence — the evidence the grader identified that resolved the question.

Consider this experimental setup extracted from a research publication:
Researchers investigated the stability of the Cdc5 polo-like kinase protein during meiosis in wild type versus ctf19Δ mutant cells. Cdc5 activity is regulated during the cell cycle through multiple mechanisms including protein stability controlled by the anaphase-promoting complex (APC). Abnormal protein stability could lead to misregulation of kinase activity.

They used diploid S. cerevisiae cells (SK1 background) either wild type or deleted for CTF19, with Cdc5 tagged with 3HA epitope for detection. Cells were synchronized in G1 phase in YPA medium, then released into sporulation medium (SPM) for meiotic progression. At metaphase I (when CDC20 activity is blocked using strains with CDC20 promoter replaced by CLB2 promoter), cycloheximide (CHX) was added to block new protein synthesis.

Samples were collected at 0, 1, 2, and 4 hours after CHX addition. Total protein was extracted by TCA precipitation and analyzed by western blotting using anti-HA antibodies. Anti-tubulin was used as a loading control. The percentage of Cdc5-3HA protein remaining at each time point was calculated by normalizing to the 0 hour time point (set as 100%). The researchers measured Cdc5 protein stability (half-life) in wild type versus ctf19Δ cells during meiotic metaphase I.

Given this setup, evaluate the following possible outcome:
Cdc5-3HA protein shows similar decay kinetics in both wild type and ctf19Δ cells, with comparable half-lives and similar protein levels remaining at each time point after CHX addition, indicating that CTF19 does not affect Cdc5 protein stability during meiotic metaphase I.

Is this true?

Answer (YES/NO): NO